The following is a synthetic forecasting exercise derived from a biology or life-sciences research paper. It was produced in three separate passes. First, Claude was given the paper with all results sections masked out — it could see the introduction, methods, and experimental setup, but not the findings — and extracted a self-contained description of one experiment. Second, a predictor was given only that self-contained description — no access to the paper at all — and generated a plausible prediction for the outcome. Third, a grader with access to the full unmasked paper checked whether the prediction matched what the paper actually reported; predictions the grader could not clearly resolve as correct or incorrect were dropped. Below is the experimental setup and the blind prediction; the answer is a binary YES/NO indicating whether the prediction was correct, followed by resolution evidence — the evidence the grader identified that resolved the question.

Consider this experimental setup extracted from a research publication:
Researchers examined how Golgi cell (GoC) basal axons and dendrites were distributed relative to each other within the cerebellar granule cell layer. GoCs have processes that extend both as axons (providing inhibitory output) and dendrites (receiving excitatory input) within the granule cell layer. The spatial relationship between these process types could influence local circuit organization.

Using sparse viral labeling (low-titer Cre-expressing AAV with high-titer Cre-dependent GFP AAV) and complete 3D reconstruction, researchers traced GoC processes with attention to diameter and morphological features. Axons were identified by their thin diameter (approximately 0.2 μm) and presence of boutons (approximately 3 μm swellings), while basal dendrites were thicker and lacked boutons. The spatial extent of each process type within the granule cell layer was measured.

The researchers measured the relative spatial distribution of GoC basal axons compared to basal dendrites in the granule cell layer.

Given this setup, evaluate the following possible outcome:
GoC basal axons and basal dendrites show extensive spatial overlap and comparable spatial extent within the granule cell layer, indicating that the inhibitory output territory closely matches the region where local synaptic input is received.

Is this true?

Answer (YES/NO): NO